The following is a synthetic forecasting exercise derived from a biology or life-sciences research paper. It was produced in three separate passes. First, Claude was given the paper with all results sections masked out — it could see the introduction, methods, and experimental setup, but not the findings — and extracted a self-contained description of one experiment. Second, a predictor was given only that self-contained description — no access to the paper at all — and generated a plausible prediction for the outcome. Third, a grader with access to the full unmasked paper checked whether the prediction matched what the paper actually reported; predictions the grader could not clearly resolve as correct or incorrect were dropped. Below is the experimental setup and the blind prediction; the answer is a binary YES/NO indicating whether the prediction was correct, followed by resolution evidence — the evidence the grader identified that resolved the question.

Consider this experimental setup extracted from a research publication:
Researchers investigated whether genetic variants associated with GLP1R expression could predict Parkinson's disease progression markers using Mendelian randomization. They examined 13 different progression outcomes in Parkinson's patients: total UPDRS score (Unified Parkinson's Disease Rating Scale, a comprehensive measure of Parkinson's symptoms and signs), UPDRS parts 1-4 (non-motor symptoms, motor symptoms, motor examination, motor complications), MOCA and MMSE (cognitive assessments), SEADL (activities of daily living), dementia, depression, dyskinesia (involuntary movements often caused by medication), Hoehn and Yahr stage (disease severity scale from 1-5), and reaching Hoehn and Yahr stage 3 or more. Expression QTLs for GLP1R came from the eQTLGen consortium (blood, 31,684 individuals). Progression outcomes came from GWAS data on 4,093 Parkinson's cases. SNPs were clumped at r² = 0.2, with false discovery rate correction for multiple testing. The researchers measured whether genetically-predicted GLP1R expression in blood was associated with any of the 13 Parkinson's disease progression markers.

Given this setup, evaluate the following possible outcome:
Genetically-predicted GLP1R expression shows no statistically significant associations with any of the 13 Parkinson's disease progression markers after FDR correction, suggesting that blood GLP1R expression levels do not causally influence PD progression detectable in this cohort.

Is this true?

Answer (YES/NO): YES